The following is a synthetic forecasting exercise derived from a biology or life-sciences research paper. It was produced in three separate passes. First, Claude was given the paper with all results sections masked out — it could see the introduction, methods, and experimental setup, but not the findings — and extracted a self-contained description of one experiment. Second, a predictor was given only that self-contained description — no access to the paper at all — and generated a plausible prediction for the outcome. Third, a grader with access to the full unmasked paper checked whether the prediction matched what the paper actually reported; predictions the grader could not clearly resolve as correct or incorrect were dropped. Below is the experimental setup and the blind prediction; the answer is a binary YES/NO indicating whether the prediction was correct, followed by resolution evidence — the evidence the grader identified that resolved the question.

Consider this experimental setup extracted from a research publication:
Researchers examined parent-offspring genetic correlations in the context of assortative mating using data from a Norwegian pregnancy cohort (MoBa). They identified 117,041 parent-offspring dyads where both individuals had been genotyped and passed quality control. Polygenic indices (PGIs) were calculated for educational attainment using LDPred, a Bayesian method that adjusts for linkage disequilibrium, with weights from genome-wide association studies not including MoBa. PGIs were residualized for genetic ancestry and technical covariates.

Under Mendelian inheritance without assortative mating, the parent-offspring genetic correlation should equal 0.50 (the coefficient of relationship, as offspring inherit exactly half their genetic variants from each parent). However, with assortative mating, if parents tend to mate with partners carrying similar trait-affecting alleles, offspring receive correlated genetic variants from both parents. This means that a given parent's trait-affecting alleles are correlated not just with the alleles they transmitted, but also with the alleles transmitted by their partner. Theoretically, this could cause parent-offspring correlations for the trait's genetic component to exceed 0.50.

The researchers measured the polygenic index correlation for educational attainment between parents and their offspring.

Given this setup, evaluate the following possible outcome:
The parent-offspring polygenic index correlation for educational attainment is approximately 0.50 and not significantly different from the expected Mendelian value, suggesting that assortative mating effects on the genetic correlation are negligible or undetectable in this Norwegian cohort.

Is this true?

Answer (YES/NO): NO